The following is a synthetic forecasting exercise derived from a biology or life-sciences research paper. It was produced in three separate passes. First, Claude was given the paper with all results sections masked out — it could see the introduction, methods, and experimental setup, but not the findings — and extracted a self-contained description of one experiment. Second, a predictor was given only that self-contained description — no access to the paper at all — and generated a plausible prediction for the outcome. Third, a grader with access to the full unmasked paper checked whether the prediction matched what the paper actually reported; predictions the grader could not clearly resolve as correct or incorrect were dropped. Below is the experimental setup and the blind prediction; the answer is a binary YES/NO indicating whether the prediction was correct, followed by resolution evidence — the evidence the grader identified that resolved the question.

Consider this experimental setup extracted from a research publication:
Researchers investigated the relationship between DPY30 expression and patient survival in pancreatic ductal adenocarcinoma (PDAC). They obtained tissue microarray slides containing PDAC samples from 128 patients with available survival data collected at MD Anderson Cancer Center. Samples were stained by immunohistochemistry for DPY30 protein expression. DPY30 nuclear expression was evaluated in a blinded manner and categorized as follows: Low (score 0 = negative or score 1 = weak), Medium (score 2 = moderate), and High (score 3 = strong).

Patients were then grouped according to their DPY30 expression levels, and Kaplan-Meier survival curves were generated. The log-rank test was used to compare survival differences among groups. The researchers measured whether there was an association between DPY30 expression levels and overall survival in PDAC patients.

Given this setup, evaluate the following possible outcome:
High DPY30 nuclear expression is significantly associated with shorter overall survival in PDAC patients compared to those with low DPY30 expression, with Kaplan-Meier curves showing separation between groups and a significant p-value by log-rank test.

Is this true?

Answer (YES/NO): YES